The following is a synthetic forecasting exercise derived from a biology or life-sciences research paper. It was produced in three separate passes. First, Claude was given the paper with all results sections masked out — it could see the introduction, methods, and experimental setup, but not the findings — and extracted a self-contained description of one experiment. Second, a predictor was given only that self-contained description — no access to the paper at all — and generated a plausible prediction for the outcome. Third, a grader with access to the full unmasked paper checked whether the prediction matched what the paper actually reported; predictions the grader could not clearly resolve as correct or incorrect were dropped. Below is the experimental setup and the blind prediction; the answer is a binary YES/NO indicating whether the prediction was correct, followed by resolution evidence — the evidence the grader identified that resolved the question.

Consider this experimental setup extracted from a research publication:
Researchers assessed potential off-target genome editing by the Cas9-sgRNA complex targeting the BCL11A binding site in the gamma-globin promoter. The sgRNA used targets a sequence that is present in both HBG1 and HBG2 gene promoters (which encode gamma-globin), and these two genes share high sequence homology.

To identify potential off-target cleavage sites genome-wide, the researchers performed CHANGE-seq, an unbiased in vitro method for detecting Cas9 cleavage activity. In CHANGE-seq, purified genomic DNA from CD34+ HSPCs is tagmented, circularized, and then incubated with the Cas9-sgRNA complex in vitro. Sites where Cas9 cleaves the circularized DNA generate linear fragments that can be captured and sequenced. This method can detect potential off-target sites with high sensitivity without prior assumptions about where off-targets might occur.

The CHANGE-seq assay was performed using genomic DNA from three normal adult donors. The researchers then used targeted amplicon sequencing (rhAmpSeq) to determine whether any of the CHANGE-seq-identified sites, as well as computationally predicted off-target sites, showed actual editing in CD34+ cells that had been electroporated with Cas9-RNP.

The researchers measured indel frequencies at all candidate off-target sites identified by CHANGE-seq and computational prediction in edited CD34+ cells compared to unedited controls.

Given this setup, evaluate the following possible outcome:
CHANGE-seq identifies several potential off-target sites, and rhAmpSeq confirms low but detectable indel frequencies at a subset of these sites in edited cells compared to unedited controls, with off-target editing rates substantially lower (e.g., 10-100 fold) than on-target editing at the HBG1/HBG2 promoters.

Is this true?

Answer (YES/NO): NO